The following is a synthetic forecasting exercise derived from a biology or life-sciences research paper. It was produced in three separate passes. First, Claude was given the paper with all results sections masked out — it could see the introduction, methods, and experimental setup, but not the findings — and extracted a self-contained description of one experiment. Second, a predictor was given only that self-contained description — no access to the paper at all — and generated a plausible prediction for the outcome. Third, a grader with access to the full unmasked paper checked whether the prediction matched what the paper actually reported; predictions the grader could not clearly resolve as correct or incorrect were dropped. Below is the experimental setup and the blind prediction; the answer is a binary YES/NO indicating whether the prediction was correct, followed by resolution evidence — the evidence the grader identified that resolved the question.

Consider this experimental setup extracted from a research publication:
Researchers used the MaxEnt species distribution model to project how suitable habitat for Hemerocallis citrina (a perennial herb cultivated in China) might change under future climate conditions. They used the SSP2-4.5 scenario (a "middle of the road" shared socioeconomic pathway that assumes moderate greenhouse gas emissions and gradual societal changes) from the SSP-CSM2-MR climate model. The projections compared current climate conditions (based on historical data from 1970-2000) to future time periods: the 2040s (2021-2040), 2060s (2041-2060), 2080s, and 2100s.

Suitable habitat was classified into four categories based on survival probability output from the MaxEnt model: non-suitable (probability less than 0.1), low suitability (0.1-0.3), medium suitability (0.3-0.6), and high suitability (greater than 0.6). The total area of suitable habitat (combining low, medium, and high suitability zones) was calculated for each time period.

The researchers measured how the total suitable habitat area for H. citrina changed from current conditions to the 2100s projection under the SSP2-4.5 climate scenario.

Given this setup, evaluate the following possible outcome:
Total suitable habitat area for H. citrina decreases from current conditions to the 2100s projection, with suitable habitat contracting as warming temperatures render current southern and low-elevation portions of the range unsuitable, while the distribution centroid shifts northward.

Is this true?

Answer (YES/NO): NO